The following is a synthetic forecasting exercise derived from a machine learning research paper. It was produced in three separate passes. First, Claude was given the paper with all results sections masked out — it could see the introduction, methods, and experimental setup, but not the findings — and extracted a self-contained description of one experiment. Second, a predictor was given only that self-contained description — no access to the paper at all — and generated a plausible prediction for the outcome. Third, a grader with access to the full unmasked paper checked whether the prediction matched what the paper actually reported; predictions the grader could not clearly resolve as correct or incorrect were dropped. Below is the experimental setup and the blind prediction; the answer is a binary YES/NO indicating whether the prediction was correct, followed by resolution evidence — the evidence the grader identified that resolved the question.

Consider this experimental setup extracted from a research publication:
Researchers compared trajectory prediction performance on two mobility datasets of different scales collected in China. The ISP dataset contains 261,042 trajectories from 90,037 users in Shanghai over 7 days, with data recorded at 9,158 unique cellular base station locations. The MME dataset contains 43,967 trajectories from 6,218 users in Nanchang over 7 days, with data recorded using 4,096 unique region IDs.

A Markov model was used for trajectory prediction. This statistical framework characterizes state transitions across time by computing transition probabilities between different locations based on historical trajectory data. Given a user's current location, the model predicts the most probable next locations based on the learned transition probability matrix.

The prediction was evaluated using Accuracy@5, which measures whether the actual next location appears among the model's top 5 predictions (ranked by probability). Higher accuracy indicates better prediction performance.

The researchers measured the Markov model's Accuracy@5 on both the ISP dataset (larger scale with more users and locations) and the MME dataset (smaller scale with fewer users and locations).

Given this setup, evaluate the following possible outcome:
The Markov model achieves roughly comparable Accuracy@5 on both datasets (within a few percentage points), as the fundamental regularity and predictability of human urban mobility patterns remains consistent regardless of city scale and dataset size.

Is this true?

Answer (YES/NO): NO